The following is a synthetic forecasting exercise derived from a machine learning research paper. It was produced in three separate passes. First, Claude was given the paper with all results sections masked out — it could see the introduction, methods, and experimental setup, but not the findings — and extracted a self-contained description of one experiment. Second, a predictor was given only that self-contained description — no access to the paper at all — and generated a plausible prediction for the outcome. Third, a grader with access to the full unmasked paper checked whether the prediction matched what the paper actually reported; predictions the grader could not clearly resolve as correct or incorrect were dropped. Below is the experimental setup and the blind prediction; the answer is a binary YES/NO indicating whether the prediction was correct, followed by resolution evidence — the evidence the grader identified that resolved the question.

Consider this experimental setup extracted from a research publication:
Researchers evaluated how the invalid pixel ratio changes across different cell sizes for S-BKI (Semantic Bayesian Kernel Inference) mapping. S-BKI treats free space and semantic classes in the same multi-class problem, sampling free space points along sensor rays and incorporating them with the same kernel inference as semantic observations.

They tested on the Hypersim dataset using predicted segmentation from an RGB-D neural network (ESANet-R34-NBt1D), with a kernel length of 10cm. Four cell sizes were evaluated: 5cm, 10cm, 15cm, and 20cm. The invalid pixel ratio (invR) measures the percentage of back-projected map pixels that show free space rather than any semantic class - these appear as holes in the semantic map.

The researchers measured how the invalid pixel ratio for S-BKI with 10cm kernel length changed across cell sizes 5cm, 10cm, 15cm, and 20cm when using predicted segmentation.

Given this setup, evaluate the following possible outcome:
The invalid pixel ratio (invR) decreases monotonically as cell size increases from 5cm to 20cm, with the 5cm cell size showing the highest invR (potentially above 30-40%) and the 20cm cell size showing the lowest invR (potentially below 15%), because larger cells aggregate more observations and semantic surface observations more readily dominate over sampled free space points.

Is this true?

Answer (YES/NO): NO